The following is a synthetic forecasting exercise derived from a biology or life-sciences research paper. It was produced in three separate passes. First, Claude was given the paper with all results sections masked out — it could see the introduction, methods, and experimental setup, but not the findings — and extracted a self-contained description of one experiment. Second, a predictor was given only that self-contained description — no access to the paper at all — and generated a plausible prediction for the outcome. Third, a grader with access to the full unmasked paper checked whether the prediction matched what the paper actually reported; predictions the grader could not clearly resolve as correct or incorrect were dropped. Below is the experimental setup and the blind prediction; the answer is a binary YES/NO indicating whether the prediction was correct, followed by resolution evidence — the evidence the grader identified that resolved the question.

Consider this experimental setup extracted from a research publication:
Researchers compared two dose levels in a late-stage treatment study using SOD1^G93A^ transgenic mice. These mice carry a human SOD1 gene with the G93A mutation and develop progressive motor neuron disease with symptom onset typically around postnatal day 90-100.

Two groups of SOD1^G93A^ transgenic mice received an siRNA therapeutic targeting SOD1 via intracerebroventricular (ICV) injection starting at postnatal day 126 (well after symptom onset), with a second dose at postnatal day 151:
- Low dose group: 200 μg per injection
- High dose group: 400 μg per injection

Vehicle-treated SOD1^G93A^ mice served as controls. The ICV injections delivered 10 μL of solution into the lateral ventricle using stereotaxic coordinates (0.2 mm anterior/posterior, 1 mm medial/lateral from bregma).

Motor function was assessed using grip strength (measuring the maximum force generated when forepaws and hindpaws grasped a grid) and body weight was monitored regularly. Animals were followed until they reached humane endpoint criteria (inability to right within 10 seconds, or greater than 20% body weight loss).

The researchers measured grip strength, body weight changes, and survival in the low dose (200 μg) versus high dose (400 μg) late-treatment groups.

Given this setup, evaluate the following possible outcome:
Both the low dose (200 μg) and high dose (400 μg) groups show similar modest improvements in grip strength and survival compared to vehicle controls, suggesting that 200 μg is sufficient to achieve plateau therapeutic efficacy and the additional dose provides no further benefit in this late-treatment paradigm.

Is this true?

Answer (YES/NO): NO